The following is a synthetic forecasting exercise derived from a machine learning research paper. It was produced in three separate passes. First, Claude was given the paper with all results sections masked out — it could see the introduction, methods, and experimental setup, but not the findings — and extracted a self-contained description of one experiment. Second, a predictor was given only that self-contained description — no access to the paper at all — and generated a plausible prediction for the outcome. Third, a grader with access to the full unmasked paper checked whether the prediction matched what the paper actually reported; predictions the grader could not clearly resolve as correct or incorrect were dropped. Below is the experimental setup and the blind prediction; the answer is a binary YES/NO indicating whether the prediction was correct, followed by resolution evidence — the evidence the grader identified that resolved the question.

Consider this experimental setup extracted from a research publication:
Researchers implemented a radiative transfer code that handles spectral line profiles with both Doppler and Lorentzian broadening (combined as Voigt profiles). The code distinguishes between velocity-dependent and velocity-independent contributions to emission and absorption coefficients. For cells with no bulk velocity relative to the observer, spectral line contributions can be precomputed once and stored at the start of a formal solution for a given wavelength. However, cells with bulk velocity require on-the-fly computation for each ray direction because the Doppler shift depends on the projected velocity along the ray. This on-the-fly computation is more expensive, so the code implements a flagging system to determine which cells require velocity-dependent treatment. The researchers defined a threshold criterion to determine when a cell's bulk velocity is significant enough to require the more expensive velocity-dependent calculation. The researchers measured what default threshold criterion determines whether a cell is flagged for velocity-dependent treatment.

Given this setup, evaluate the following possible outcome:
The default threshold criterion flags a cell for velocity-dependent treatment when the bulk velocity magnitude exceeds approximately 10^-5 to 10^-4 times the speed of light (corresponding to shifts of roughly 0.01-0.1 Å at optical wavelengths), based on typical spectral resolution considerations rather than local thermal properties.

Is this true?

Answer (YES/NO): NO